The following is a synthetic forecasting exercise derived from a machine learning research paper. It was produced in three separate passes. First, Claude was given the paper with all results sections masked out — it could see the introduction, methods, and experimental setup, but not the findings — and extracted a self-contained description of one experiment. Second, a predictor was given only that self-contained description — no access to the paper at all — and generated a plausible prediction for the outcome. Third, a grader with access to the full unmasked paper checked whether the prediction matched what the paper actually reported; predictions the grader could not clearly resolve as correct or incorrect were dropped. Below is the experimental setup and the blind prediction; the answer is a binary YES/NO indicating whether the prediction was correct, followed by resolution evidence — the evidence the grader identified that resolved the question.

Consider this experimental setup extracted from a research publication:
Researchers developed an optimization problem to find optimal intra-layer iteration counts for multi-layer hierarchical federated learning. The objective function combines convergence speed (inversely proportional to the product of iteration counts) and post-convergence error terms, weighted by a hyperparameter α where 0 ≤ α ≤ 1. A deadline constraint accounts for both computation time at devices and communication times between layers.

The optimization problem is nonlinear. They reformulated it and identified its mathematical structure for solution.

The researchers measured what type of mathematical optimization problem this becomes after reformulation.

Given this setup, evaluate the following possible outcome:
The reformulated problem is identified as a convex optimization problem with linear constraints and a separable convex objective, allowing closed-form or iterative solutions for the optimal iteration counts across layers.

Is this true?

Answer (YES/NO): NO